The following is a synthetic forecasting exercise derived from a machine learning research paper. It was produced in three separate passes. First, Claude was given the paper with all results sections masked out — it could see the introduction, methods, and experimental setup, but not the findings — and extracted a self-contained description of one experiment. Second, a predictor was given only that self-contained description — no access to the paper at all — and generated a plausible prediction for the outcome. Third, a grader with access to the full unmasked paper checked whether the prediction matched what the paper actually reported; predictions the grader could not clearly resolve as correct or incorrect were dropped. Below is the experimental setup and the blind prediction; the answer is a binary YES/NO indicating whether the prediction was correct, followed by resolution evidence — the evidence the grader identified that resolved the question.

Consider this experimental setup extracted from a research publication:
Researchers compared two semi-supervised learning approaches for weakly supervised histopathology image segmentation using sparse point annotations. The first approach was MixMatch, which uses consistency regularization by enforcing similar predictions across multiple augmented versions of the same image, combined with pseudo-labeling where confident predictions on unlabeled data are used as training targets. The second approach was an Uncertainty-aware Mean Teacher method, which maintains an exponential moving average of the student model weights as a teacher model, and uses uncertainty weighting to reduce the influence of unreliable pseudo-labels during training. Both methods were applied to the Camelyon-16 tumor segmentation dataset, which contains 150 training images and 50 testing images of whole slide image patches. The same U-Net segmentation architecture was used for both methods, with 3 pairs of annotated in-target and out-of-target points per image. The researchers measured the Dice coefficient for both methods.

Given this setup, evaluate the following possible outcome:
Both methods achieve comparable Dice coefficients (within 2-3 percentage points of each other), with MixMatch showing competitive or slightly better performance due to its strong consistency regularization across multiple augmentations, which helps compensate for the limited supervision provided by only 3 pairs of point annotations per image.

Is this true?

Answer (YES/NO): YES